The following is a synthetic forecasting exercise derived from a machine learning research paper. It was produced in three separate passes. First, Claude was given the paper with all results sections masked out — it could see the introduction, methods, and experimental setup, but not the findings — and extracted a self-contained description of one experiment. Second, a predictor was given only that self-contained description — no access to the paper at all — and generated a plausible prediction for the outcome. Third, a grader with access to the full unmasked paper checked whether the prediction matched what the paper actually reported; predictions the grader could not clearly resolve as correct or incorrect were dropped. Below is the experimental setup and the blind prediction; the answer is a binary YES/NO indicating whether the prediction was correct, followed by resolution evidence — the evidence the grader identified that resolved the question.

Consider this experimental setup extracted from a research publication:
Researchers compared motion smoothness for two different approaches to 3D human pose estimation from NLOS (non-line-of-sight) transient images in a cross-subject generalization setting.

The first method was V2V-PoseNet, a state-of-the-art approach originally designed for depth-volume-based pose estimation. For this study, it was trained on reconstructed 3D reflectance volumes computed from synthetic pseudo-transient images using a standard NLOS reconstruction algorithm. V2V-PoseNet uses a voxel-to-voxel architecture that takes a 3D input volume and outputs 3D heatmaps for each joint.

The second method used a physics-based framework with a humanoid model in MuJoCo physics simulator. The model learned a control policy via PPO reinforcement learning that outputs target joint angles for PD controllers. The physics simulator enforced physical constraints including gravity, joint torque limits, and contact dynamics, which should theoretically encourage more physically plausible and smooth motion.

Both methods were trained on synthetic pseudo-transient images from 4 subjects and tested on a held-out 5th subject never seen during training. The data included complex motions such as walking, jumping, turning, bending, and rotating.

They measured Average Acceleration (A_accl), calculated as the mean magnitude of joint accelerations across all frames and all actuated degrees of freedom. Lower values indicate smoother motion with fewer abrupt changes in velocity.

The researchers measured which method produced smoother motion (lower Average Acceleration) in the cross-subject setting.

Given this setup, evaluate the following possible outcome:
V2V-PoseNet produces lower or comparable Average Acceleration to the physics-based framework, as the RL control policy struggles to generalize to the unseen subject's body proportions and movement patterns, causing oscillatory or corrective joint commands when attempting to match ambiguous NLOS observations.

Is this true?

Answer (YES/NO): NO